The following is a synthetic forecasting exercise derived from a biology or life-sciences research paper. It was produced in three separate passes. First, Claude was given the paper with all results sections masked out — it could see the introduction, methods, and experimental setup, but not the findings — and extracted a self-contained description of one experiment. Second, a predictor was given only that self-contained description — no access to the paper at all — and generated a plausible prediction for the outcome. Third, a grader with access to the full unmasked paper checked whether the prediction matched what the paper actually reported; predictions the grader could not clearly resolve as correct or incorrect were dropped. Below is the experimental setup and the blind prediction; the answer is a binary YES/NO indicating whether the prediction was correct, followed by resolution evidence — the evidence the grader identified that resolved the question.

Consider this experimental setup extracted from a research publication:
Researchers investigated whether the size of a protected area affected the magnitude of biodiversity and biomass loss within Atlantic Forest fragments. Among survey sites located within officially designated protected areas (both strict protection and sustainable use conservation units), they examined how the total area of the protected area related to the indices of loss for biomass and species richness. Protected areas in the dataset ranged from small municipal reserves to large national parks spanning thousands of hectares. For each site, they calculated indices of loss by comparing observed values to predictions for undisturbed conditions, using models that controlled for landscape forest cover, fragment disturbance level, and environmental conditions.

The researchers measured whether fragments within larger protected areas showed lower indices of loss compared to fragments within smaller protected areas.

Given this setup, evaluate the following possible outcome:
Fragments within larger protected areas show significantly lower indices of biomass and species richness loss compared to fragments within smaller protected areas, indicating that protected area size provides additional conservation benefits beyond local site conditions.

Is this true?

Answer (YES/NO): YES